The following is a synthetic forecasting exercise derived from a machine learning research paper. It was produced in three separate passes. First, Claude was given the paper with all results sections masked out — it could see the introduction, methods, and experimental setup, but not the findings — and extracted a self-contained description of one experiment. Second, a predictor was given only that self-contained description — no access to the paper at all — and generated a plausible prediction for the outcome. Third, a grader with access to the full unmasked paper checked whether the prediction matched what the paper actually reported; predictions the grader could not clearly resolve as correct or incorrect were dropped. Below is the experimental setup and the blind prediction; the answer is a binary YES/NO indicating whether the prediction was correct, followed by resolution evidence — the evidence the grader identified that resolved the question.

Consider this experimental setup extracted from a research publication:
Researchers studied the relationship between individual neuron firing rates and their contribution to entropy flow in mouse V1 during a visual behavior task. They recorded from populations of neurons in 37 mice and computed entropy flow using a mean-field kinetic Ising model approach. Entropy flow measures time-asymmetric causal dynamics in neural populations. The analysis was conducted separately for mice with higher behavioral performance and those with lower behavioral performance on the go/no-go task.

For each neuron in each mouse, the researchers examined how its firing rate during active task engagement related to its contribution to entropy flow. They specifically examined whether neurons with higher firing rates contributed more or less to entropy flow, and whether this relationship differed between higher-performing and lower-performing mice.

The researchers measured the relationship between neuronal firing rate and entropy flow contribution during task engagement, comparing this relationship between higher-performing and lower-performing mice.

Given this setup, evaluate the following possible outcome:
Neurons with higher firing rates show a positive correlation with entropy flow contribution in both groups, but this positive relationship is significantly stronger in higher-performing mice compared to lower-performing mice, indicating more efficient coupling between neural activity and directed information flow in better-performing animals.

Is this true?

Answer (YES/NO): NO